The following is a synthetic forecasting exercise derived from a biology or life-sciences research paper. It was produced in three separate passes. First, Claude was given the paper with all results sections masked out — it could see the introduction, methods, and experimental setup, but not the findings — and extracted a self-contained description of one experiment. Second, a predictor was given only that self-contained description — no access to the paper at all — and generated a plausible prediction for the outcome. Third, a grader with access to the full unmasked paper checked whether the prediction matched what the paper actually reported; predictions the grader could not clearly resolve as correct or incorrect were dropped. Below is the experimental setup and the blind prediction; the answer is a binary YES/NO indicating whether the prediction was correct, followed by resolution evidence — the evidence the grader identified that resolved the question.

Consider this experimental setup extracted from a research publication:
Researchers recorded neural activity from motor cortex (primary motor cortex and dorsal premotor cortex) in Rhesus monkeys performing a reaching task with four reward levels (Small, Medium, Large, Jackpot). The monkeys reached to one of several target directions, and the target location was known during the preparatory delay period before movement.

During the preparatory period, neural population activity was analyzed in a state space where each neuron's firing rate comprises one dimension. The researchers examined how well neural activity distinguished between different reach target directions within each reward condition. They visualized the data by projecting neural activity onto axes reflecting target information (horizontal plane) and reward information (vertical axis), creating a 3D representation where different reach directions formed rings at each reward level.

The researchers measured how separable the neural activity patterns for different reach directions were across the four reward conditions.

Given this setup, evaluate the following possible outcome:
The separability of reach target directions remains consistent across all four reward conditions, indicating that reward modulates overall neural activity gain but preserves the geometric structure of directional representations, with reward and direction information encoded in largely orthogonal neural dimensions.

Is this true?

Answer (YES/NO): NO